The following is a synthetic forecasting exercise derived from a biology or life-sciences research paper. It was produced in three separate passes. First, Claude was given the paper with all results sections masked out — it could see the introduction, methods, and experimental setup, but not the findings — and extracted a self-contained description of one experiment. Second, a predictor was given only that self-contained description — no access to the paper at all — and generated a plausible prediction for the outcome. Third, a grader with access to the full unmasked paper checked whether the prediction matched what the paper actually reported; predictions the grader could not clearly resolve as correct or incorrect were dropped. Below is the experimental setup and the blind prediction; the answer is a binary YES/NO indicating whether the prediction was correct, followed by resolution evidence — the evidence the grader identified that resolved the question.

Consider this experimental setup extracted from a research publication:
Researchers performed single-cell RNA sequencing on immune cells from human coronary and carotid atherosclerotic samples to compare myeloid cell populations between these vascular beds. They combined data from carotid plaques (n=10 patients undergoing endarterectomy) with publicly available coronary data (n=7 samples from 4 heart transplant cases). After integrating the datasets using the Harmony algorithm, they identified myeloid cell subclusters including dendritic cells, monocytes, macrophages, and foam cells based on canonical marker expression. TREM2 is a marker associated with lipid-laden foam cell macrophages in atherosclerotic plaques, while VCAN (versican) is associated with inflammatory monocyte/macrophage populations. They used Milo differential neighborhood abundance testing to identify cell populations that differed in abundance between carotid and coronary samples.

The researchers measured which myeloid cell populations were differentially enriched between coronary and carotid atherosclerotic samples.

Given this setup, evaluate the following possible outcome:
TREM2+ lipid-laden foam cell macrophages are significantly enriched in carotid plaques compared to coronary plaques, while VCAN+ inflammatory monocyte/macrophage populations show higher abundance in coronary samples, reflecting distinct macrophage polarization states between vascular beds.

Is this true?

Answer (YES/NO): NO